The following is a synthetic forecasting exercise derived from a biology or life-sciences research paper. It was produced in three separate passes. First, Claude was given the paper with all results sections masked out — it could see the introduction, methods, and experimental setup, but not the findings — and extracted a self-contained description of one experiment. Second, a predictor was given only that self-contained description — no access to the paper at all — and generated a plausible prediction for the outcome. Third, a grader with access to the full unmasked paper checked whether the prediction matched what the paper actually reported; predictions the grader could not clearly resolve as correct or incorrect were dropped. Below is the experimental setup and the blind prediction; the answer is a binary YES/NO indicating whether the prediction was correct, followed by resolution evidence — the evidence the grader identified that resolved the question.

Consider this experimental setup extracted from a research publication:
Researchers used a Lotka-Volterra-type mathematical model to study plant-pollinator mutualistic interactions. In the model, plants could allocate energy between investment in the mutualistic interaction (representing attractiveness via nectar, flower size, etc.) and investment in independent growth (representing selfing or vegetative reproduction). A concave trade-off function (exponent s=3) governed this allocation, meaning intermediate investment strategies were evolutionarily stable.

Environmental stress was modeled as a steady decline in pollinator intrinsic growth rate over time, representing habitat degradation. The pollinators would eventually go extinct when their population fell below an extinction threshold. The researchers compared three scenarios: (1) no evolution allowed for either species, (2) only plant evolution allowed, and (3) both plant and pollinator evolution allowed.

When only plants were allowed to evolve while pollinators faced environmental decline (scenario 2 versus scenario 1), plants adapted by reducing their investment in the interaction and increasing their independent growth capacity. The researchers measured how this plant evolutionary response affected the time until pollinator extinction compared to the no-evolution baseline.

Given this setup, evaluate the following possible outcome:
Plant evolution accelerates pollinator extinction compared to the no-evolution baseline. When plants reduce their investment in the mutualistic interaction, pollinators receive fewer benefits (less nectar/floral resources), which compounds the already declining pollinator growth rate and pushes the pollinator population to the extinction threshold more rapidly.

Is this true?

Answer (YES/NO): YES